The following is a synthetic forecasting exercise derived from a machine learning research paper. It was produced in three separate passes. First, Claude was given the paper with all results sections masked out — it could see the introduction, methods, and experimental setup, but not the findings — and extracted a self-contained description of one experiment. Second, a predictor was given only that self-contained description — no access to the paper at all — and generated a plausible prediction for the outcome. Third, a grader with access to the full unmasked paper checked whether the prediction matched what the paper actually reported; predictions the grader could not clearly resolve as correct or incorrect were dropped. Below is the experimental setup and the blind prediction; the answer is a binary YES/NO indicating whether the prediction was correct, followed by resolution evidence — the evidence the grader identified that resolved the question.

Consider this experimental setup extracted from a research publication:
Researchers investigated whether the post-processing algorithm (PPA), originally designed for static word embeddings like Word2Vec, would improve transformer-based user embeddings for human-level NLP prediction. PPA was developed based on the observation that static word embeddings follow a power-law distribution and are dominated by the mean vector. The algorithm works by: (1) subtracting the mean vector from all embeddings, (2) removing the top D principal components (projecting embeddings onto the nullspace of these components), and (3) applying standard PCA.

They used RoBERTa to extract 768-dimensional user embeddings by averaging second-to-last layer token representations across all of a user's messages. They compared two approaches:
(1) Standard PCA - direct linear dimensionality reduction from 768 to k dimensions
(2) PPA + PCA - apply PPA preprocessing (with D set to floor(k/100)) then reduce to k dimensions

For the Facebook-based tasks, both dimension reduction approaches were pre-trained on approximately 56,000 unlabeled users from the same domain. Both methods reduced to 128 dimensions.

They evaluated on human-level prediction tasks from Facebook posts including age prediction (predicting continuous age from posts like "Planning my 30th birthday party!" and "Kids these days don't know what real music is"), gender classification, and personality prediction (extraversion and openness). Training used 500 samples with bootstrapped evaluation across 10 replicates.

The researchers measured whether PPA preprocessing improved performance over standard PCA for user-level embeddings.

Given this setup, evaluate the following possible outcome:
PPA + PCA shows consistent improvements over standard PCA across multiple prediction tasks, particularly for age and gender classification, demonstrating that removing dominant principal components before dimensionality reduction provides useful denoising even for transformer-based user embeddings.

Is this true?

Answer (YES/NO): NO